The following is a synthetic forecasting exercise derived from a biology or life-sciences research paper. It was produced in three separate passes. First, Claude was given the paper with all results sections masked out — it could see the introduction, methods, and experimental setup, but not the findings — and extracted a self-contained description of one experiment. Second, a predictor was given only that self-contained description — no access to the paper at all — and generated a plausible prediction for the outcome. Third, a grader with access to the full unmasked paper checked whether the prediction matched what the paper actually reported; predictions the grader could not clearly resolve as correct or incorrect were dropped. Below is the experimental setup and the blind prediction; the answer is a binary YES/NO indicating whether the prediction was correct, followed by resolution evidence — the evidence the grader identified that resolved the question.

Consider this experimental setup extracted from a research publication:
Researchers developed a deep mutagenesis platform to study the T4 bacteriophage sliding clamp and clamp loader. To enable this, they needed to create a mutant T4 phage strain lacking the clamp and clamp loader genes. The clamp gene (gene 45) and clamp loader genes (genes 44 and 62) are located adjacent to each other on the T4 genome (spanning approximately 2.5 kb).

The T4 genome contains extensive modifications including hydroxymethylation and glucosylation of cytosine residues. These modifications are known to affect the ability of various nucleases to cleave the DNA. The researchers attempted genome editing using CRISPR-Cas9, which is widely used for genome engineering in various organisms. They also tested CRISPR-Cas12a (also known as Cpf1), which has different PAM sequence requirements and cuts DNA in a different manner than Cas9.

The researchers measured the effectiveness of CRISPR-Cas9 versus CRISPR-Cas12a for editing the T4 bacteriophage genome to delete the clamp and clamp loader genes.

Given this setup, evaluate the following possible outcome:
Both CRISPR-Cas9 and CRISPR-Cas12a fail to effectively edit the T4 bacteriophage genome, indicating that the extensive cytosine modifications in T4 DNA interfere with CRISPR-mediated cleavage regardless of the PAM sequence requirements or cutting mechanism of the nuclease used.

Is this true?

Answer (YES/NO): NO